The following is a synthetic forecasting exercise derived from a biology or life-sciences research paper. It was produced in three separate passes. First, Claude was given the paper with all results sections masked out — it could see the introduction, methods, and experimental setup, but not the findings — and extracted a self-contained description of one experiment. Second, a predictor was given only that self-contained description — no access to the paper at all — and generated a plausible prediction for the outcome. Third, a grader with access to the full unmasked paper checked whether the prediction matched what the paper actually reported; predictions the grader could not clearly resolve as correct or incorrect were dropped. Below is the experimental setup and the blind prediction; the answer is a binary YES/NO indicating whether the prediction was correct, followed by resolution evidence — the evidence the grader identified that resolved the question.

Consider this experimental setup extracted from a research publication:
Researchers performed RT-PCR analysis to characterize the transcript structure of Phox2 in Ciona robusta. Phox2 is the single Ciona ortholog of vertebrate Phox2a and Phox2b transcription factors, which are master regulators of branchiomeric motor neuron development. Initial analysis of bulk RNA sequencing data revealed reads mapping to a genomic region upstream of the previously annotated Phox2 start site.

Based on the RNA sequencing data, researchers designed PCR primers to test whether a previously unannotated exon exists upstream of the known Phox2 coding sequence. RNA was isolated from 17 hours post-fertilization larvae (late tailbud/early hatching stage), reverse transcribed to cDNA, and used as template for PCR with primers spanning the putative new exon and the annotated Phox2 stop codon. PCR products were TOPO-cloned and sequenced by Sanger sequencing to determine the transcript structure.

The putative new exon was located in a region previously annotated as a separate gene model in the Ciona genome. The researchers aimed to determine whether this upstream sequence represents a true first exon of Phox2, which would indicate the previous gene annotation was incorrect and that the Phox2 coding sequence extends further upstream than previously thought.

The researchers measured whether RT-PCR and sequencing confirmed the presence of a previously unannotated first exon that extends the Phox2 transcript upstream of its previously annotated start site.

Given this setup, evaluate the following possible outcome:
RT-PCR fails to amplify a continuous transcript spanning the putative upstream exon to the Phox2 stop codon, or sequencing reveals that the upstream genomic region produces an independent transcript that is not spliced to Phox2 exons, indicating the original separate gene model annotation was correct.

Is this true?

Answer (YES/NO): NO